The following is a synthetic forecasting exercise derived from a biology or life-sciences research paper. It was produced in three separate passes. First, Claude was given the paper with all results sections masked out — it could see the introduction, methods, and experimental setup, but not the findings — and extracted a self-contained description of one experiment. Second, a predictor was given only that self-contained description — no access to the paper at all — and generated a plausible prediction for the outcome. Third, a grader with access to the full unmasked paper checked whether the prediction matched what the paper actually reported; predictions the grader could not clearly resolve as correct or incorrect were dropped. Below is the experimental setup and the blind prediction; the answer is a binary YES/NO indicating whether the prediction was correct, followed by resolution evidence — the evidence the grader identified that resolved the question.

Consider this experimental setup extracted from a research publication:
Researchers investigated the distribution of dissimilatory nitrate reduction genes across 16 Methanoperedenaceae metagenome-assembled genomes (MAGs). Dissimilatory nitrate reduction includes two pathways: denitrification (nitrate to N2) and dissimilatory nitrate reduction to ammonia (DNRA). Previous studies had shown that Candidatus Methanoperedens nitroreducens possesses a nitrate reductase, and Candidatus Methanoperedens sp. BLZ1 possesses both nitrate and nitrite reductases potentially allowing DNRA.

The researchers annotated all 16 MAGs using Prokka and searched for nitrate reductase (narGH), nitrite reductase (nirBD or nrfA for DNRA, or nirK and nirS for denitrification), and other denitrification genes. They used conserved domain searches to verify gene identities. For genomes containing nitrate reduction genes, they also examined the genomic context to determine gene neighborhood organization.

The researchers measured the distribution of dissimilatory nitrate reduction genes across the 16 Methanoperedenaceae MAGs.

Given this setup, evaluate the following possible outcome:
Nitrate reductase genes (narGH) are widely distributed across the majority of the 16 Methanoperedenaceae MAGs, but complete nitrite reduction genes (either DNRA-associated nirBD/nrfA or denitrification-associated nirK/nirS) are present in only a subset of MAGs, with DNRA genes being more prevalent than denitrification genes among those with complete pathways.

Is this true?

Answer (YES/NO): NO